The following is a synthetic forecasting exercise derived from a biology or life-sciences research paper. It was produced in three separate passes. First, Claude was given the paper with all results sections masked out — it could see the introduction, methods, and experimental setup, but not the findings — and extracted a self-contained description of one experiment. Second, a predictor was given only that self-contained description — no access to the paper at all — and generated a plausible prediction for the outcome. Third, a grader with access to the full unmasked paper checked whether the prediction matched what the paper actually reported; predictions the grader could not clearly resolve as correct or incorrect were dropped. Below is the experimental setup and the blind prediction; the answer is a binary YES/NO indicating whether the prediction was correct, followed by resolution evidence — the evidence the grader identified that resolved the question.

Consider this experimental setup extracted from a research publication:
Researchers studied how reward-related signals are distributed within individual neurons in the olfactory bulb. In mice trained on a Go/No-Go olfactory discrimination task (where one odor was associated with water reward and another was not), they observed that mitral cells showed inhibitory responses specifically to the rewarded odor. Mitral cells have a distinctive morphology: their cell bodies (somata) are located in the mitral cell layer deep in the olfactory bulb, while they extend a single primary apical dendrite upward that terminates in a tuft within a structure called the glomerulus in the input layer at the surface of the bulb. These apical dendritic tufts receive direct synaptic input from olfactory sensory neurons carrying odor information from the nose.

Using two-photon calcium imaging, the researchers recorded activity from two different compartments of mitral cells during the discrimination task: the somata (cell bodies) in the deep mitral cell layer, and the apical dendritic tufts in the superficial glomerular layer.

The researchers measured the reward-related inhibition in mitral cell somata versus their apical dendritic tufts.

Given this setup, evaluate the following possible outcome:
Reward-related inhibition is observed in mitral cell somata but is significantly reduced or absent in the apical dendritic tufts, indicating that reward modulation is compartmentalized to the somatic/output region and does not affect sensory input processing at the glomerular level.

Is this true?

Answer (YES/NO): YES